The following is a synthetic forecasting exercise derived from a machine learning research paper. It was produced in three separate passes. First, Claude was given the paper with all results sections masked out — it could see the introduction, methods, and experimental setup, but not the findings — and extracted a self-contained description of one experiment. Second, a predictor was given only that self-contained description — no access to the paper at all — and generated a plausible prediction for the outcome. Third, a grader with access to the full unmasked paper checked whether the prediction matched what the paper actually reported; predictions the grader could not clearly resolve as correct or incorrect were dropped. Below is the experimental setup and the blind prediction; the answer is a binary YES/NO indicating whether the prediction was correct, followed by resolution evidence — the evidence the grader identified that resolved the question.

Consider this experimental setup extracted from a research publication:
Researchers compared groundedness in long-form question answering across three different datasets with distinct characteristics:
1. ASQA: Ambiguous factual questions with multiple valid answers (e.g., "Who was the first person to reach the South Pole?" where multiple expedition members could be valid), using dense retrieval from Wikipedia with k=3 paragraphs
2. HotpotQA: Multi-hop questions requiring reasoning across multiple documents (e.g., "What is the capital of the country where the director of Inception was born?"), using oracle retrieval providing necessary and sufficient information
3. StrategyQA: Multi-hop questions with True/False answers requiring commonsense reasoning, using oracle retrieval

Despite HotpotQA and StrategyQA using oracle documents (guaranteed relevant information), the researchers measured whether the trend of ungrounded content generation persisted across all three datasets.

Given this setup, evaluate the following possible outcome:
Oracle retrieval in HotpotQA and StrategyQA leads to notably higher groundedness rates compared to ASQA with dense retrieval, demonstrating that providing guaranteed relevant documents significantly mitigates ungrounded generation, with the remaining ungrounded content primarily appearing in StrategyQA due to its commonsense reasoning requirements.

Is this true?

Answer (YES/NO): NO